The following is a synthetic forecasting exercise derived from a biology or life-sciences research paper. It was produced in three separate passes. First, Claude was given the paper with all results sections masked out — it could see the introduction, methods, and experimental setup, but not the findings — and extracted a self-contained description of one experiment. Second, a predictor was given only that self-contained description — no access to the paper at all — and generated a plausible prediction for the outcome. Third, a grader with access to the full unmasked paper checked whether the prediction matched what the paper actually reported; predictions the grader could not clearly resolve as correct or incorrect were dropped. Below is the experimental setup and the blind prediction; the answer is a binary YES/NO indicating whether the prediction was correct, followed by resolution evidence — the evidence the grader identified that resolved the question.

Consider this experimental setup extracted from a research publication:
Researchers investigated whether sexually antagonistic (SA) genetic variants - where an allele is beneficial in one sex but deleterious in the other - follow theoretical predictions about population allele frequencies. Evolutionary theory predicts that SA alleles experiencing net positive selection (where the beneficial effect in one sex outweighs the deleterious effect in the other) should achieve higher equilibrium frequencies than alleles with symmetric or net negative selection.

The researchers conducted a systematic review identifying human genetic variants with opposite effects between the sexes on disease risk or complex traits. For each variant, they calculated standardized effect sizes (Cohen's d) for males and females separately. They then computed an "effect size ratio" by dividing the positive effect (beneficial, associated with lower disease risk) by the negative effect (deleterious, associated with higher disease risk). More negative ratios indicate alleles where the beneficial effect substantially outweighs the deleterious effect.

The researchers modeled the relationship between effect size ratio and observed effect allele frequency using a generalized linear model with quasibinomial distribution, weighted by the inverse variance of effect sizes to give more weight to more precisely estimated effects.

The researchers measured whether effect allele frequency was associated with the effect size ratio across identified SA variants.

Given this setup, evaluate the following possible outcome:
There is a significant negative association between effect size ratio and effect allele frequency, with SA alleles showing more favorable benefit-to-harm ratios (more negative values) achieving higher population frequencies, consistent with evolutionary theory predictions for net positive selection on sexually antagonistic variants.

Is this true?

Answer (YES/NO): YES